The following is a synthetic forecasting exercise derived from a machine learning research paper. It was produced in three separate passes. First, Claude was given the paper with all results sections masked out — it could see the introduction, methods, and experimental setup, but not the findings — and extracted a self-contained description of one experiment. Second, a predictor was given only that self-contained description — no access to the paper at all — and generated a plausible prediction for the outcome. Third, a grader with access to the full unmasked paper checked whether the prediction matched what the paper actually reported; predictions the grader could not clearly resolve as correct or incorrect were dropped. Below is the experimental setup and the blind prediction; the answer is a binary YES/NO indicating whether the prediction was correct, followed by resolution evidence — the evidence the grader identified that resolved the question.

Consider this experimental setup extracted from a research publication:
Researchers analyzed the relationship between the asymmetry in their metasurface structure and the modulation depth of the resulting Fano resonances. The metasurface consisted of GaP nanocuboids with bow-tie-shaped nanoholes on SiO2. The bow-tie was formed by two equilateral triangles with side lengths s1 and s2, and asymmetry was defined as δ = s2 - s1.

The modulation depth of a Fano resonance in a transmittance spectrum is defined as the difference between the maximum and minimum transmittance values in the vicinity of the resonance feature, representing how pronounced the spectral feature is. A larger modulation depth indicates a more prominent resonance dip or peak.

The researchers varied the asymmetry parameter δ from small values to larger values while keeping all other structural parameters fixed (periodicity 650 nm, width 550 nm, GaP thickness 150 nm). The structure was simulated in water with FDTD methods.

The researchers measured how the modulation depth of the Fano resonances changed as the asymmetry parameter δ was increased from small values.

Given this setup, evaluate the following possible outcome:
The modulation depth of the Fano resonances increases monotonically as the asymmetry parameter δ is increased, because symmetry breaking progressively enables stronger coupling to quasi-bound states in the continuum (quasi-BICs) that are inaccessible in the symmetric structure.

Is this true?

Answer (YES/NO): NO